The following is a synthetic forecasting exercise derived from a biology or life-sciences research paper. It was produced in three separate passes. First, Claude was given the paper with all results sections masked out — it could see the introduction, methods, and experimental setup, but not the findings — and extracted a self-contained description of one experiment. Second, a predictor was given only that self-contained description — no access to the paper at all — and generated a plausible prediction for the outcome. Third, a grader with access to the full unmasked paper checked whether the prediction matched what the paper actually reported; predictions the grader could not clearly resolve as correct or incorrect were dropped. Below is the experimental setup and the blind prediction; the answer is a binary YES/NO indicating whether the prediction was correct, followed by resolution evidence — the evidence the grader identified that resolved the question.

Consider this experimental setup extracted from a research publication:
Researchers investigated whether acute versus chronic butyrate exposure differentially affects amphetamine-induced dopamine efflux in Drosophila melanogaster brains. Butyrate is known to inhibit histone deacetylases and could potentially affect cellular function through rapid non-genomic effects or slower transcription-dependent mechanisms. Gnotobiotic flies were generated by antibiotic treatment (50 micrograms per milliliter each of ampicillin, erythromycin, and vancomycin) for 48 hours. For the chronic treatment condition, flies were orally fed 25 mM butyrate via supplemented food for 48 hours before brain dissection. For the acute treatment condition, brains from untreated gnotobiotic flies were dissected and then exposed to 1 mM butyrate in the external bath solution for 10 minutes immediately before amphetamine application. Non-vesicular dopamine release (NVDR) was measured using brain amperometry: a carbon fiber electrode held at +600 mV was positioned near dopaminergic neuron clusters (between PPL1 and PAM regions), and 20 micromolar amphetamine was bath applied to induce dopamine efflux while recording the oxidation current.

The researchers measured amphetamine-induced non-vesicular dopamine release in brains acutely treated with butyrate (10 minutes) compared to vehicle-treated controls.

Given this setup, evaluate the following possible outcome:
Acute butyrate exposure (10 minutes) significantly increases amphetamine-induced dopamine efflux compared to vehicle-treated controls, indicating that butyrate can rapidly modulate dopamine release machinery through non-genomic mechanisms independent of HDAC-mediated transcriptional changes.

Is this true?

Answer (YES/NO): NO